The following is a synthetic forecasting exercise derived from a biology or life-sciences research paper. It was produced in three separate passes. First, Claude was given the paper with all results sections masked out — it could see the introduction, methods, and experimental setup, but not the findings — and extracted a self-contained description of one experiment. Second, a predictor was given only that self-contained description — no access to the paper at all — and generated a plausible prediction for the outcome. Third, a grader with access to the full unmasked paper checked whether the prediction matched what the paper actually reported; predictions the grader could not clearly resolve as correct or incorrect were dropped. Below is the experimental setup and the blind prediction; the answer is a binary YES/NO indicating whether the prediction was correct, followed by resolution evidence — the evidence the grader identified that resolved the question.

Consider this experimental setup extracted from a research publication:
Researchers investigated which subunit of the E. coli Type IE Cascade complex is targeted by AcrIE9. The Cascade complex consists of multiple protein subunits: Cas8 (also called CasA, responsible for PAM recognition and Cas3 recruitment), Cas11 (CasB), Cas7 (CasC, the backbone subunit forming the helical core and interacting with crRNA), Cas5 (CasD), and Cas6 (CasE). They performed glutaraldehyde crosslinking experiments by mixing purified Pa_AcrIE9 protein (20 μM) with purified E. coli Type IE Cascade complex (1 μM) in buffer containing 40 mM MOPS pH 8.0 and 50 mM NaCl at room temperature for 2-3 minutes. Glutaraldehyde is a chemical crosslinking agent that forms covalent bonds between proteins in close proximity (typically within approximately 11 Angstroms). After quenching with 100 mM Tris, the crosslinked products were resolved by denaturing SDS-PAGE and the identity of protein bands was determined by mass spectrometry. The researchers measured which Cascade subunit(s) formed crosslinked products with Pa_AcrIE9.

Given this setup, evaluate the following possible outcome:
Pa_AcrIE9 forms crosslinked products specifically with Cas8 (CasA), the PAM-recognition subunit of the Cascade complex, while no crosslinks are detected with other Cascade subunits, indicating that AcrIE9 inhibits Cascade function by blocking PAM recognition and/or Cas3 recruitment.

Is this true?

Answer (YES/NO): NO